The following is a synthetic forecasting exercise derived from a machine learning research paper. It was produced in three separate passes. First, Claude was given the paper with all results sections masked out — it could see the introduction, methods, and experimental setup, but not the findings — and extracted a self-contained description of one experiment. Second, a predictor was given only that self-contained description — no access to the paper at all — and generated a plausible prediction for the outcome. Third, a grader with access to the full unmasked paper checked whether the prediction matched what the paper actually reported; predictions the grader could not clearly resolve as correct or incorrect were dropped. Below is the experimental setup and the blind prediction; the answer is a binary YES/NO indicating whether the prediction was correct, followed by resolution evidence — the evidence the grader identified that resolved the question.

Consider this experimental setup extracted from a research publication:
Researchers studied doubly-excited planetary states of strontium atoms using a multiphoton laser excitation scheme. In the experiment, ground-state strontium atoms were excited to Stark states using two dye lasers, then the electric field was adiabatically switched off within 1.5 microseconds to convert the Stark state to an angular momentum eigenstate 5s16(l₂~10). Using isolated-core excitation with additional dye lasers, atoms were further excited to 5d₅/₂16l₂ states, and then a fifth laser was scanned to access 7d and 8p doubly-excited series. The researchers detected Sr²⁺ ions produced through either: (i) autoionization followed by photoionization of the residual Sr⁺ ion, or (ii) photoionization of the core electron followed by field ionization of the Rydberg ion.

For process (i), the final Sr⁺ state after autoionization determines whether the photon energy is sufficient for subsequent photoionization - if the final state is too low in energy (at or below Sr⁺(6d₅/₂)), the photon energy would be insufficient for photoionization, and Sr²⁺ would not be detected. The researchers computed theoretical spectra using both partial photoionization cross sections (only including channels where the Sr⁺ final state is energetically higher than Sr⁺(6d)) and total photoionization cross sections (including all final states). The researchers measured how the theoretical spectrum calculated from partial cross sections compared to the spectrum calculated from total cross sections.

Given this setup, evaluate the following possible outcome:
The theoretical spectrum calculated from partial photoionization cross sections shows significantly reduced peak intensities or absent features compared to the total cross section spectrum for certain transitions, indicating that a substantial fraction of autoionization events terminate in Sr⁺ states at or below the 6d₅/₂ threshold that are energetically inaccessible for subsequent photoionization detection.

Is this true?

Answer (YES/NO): NO